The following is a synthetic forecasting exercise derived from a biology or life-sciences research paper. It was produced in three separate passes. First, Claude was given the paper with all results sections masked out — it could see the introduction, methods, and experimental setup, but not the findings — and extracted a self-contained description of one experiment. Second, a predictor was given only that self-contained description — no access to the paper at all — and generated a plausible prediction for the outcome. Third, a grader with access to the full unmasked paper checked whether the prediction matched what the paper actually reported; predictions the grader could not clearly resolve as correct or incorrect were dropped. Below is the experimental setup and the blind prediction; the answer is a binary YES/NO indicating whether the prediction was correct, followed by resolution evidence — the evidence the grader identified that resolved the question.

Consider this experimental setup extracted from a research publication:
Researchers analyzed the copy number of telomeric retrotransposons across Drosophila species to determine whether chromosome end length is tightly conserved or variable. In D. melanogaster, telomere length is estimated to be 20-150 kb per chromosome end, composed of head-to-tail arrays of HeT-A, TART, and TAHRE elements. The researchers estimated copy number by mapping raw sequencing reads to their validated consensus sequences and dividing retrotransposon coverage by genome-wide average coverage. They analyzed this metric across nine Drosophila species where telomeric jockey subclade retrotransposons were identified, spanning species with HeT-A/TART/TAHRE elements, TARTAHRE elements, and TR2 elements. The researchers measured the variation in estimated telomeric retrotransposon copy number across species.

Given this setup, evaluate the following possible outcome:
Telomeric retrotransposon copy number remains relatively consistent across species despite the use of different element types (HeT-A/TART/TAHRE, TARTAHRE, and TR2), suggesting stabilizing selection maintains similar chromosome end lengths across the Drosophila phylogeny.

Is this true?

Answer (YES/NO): NO